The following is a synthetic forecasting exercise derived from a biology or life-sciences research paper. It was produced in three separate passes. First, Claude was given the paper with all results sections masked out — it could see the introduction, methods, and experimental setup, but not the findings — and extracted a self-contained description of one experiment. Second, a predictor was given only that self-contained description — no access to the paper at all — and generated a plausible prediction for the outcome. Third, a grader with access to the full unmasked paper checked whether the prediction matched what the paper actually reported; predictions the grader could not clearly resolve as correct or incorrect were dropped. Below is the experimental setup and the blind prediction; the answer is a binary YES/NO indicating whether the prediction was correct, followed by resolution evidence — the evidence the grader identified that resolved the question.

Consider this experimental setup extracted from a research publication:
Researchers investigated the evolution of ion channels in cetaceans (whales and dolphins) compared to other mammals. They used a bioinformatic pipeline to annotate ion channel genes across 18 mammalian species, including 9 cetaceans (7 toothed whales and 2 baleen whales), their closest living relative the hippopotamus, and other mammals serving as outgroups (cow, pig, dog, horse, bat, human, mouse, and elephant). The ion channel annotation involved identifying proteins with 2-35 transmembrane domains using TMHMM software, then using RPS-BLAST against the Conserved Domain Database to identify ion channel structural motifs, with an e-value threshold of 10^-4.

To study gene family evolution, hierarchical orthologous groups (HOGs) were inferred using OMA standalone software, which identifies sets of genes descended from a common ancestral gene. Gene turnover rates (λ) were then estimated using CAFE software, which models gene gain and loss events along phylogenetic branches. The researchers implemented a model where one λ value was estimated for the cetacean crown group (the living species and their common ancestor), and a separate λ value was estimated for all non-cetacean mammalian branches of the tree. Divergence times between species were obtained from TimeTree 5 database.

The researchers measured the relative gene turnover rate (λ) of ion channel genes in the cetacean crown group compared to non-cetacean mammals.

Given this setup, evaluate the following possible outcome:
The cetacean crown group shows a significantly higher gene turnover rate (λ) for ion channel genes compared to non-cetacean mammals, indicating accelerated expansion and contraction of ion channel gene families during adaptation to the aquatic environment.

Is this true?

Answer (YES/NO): YES